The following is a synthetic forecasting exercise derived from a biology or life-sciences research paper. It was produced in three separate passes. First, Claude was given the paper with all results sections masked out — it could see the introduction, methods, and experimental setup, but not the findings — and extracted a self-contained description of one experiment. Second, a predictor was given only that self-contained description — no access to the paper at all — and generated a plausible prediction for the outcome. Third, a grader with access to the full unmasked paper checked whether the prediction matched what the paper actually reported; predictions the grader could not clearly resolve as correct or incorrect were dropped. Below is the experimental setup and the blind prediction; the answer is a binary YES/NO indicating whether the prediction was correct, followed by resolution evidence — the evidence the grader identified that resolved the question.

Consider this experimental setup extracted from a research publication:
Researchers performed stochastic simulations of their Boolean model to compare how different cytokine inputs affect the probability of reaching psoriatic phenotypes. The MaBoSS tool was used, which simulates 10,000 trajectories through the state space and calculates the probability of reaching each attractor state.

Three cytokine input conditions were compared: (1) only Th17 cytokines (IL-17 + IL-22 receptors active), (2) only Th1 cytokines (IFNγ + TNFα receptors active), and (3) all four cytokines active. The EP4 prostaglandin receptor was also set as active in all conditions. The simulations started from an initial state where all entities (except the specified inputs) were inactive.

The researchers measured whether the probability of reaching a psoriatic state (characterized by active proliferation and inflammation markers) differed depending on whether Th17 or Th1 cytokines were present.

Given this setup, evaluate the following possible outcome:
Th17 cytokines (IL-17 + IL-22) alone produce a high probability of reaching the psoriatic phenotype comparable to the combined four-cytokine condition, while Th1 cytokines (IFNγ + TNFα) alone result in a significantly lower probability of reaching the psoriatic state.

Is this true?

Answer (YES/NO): NO